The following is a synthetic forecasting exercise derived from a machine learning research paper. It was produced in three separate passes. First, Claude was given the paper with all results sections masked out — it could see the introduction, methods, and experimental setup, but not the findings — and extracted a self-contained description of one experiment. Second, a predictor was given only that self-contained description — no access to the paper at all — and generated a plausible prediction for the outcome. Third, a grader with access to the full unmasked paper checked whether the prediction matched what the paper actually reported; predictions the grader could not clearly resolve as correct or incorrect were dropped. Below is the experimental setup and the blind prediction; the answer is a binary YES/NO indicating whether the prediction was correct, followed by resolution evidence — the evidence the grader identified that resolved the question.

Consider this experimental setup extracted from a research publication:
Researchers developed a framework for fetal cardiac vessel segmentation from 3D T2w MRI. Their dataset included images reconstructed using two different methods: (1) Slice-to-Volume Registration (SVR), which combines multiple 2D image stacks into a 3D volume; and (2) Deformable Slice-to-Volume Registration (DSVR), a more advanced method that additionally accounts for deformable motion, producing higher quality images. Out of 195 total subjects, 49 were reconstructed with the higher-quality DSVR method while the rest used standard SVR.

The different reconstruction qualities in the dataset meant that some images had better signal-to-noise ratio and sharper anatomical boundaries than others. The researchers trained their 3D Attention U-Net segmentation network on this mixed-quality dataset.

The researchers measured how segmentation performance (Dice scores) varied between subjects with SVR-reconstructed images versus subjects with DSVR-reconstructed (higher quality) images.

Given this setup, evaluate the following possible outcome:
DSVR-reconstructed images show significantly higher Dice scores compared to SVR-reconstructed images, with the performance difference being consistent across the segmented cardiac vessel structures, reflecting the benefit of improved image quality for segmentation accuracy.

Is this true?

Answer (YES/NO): NO